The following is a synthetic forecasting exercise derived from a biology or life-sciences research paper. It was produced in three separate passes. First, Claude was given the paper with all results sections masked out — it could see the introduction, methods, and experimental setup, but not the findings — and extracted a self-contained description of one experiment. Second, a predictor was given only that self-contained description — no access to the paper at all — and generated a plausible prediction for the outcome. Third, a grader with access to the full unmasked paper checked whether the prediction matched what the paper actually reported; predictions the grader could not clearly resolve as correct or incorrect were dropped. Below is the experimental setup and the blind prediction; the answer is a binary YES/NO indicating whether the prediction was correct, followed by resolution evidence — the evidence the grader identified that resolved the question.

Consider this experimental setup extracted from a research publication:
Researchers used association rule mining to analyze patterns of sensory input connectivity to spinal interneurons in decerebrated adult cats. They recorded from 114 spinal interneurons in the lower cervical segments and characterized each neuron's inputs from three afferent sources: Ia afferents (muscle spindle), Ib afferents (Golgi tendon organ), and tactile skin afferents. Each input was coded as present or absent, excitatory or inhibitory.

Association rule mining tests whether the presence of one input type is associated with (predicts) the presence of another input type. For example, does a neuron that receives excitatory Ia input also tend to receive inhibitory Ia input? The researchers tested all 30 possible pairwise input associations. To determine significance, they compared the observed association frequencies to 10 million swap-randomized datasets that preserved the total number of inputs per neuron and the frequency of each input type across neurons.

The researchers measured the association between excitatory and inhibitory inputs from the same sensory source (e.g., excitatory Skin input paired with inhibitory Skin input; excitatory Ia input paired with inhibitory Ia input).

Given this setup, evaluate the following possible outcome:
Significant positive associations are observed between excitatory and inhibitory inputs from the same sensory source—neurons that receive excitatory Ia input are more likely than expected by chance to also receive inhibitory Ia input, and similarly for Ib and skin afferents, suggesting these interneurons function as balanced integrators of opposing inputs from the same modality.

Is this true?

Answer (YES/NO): YES